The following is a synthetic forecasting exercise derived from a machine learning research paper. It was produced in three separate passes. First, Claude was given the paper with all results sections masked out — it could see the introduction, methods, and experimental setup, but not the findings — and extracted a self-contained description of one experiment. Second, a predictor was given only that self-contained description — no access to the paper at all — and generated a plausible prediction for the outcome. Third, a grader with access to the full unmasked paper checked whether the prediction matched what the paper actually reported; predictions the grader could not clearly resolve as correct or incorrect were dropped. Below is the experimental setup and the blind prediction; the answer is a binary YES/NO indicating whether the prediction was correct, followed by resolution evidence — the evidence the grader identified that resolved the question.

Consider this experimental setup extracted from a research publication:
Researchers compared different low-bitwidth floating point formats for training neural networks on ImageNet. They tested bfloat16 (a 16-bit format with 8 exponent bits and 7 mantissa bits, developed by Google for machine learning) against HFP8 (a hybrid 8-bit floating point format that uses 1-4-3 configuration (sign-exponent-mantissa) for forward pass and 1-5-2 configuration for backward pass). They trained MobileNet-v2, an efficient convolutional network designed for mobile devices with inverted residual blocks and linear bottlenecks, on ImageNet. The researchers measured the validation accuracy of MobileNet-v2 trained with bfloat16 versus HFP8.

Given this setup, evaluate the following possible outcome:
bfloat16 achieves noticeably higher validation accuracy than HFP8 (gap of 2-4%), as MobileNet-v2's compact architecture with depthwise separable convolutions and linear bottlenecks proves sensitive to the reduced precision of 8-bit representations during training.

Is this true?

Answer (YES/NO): NO